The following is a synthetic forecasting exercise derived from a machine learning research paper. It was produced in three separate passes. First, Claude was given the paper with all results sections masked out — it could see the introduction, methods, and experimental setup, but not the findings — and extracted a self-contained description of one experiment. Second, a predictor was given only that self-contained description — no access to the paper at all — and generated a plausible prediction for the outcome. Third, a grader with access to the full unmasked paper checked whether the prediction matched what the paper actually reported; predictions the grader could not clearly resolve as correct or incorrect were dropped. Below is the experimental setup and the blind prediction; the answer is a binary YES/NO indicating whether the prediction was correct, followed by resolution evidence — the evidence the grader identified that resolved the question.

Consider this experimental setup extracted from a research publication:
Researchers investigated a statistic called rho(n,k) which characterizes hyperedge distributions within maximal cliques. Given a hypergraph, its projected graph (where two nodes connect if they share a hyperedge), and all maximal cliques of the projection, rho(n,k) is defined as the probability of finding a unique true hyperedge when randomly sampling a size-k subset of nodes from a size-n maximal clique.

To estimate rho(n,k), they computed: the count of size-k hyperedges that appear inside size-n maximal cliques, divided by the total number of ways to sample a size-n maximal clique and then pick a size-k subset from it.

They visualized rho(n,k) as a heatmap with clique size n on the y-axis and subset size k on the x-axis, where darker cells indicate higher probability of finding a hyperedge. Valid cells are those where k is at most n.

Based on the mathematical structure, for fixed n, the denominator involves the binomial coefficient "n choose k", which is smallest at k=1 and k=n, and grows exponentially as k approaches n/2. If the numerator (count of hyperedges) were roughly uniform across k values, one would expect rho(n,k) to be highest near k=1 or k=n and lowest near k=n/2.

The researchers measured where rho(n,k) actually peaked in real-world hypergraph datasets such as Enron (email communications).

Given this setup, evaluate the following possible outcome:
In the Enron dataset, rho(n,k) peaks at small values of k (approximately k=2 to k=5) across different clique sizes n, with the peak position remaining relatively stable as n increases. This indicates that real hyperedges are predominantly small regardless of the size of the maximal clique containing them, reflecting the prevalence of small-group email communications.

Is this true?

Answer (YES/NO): NO